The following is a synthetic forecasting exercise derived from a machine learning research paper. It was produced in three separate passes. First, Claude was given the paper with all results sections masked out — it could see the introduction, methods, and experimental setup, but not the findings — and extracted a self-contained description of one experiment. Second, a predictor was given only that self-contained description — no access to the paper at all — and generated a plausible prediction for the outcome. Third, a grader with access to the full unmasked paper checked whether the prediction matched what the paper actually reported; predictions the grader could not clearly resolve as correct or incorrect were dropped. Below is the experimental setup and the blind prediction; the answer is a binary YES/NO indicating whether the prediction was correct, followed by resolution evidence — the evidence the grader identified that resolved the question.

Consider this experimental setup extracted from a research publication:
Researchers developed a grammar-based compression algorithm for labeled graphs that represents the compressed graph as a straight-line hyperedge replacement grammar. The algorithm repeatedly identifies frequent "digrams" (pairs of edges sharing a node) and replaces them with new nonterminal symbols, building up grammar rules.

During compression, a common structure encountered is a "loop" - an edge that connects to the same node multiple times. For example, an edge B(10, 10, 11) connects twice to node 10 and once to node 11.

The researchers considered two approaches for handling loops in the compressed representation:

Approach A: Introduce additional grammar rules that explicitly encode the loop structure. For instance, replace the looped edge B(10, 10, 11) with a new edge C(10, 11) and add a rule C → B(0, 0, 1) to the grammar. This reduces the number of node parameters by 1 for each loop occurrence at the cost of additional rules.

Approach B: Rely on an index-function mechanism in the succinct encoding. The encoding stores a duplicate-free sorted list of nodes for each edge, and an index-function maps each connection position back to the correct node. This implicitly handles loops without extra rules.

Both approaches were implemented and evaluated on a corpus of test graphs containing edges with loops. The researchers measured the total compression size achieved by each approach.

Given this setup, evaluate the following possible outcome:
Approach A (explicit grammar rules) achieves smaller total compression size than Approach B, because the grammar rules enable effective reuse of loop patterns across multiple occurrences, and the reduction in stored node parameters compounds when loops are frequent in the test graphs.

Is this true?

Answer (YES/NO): NO